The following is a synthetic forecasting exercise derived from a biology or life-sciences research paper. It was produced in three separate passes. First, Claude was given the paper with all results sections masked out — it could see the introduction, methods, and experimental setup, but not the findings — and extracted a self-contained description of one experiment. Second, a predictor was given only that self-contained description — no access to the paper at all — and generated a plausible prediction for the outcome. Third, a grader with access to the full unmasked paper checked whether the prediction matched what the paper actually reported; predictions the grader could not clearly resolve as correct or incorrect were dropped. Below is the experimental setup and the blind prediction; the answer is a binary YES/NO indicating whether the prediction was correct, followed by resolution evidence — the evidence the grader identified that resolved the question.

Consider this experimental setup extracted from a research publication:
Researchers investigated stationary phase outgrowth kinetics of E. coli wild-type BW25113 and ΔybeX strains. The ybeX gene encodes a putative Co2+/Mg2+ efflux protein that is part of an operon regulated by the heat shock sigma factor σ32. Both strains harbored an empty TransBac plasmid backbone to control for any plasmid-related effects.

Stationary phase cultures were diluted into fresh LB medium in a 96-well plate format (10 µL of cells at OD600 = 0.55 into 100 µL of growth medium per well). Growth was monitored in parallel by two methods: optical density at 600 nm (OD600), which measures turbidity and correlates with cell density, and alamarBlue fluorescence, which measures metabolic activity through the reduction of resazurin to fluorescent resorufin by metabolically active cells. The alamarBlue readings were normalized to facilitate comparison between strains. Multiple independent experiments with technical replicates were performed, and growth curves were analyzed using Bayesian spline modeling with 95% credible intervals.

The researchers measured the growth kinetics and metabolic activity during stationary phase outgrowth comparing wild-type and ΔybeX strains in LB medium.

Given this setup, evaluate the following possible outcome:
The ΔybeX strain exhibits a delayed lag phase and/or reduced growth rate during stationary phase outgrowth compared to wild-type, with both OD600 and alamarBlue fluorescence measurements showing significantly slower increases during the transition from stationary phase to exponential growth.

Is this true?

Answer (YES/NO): NO